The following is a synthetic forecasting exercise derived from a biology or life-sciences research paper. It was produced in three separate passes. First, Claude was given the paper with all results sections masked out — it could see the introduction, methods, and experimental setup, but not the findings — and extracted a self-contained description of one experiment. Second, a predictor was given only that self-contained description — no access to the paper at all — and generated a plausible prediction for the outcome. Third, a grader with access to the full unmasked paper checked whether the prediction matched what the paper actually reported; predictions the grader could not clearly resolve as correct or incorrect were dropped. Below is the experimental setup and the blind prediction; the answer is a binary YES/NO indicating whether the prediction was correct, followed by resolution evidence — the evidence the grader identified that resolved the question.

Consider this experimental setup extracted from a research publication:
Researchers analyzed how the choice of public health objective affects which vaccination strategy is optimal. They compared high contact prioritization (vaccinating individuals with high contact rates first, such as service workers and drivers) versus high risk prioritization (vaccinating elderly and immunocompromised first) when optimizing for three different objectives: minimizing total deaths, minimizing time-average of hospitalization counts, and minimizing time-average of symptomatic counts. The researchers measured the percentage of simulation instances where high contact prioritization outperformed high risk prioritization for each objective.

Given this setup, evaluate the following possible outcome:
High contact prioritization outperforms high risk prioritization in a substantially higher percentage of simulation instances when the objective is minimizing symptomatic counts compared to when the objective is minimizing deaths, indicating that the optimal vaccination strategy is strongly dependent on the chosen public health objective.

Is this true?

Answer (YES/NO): YES